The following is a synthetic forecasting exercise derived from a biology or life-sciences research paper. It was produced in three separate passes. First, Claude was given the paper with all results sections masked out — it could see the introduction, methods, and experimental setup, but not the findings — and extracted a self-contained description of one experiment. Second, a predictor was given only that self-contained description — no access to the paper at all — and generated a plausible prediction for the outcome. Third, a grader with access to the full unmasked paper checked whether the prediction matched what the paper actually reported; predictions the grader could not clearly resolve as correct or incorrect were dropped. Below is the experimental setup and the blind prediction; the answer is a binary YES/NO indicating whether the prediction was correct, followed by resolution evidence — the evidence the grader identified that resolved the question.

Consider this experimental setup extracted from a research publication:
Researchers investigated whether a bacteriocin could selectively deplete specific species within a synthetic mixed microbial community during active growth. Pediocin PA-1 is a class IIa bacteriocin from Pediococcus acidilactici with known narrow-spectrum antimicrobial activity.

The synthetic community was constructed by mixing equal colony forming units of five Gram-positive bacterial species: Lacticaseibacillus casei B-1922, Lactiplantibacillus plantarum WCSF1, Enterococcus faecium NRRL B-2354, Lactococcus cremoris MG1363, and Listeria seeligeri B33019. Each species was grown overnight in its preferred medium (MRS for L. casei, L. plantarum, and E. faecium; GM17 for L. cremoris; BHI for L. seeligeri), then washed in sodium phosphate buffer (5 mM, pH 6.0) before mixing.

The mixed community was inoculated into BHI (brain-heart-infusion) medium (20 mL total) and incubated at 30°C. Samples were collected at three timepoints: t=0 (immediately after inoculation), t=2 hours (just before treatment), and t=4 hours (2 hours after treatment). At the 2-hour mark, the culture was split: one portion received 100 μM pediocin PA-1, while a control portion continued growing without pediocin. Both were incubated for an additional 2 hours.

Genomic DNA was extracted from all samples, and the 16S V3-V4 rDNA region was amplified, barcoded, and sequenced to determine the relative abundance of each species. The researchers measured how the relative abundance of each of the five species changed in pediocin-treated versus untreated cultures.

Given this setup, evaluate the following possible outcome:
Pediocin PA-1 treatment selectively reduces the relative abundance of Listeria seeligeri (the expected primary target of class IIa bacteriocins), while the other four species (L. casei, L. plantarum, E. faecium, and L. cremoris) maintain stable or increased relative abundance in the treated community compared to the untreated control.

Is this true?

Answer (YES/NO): YES